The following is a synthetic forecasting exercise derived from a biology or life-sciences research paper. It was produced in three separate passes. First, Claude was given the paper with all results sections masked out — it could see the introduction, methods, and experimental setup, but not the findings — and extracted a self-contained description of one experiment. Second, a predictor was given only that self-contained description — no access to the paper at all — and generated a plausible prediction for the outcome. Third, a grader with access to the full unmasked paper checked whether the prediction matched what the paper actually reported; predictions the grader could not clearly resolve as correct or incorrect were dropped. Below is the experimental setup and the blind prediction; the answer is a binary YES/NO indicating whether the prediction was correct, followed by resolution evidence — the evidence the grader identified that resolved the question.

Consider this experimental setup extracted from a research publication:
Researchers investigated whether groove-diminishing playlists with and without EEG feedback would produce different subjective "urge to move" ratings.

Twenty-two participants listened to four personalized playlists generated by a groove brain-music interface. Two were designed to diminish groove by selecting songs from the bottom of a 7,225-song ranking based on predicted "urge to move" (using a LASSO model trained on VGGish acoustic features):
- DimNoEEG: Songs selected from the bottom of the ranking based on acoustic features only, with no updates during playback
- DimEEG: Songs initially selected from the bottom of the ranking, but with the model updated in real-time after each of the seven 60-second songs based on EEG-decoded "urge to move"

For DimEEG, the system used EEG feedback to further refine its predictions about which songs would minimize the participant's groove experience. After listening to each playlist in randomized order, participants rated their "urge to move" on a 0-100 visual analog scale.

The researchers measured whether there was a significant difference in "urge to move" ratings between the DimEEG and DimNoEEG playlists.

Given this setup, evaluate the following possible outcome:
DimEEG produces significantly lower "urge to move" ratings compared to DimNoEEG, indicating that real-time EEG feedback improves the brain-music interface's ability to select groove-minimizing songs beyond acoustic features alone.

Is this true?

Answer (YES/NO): NO